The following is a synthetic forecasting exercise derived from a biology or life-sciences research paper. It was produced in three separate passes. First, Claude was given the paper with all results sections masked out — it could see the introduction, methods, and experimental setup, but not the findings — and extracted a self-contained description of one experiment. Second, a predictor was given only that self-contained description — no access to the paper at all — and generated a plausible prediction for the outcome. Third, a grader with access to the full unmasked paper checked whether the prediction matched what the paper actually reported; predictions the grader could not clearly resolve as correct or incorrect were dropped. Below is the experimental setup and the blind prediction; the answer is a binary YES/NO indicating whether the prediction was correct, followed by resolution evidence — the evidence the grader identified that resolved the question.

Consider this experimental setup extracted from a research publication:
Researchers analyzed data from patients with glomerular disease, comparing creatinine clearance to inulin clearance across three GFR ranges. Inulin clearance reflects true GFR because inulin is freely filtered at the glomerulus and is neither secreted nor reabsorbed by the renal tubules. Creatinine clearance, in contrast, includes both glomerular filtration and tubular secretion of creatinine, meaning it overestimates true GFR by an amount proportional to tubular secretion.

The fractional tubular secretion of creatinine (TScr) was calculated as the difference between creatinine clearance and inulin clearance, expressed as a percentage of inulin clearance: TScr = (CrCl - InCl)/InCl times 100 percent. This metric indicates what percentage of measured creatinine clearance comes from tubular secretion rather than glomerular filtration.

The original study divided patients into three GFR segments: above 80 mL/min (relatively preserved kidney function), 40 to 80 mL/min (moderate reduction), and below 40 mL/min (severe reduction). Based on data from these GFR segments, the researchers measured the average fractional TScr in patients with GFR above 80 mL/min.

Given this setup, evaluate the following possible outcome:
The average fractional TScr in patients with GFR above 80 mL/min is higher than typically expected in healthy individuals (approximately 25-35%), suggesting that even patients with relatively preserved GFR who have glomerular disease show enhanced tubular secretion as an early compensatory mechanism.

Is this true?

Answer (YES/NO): NO